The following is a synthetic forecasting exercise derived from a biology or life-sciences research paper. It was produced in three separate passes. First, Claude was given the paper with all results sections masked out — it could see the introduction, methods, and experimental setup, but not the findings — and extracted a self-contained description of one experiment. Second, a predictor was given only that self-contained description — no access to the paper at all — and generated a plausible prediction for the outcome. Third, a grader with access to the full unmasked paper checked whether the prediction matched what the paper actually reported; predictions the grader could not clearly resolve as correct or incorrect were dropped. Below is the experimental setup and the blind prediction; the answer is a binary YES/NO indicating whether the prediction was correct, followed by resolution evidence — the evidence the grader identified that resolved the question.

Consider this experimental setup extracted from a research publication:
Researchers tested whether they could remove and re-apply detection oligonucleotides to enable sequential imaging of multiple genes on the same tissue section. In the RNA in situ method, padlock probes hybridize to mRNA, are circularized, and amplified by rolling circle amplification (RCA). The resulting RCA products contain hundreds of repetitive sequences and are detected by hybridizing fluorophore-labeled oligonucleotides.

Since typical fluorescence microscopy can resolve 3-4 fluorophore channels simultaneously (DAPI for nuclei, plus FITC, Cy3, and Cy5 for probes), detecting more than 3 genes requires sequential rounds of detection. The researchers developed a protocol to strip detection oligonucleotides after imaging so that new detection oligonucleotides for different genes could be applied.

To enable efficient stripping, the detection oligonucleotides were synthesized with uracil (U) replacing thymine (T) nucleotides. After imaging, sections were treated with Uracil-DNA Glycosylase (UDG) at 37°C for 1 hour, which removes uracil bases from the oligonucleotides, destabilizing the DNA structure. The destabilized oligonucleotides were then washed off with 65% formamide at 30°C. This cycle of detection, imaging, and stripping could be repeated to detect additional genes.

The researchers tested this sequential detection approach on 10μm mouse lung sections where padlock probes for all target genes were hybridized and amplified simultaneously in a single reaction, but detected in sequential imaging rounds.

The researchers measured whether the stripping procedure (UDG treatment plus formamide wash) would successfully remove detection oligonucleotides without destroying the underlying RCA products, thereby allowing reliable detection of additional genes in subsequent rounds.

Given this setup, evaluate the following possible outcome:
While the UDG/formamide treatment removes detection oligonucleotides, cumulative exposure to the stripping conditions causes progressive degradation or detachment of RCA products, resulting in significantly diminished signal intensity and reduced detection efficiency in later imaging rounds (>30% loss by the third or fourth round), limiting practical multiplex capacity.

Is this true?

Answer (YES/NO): NO